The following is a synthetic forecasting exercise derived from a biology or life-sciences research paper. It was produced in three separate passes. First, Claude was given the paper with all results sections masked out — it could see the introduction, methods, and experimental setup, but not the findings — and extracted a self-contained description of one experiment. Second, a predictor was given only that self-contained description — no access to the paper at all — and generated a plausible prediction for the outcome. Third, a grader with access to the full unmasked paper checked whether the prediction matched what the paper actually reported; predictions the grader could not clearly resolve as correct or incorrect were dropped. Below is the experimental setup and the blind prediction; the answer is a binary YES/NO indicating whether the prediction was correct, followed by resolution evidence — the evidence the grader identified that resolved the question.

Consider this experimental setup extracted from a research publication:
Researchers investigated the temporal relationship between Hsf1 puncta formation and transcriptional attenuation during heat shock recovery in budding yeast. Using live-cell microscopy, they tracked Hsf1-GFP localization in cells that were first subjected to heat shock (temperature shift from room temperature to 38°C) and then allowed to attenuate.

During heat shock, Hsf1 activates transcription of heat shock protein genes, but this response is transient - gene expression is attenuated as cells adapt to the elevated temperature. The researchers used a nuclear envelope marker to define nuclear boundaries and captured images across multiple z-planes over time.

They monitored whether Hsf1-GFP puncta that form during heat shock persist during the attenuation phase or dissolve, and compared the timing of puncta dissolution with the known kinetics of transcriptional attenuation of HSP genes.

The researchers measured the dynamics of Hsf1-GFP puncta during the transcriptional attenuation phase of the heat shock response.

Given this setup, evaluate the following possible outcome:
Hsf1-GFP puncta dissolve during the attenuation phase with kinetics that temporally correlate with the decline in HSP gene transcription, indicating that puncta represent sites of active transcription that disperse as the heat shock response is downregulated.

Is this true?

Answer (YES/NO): YES